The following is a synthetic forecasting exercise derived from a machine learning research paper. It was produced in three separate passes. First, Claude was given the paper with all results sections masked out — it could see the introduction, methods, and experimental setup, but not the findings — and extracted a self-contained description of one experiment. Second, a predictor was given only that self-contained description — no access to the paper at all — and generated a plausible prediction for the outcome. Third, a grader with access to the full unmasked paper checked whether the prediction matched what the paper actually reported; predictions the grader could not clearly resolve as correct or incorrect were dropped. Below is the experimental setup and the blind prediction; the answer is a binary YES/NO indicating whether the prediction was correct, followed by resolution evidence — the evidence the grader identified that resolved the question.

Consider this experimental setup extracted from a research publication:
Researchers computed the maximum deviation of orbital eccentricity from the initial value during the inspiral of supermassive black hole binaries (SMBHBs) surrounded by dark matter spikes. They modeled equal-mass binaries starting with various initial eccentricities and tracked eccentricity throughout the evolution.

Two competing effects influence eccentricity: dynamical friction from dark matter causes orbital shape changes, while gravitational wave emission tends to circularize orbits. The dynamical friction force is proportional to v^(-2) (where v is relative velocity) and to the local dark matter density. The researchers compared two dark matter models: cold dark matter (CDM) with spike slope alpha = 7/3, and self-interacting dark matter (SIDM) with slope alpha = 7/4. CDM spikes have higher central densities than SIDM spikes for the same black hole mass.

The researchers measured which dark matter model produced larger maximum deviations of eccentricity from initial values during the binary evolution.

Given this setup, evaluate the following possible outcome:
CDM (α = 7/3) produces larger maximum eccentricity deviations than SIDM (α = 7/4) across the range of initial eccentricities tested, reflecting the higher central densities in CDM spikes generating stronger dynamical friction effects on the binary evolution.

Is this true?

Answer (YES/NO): YES